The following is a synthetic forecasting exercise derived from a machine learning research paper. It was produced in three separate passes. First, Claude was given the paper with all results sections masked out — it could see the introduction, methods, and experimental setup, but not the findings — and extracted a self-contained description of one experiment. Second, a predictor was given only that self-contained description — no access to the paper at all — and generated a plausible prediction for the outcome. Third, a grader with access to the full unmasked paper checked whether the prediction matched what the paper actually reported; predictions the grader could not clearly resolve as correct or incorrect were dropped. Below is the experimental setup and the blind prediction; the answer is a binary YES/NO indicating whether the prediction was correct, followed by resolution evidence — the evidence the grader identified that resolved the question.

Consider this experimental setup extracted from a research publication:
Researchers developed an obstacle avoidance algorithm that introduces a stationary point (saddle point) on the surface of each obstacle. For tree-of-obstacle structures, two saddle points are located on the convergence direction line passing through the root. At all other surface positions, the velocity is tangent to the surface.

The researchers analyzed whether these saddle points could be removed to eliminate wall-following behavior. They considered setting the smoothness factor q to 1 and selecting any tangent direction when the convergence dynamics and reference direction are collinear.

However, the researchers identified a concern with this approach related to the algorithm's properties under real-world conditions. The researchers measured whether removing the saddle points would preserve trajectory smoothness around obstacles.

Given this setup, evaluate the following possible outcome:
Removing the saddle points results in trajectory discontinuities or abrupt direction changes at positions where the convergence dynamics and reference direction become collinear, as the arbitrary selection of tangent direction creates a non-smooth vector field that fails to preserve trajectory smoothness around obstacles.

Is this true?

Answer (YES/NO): YES